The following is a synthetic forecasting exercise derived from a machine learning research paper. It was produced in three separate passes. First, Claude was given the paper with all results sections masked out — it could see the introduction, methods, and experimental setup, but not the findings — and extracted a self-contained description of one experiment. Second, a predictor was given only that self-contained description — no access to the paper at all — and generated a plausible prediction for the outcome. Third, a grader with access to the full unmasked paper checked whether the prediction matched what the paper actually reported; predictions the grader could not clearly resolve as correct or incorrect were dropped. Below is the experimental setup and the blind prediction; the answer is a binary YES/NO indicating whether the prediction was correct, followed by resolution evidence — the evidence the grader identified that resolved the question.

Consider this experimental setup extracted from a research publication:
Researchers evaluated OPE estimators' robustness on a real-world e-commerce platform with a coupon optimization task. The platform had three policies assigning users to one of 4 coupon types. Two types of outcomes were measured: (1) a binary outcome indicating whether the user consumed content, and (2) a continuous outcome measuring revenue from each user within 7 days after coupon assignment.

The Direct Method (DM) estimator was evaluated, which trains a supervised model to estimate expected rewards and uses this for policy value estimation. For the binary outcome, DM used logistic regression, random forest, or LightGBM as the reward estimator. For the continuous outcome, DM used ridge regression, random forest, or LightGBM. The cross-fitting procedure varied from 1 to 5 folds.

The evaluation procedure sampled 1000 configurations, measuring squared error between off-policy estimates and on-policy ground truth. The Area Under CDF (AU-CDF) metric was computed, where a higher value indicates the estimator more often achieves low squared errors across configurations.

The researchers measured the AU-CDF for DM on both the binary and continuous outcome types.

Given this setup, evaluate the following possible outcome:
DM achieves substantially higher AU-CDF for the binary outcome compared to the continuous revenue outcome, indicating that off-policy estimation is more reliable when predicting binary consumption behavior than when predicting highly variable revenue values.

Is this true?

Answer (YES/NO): NO